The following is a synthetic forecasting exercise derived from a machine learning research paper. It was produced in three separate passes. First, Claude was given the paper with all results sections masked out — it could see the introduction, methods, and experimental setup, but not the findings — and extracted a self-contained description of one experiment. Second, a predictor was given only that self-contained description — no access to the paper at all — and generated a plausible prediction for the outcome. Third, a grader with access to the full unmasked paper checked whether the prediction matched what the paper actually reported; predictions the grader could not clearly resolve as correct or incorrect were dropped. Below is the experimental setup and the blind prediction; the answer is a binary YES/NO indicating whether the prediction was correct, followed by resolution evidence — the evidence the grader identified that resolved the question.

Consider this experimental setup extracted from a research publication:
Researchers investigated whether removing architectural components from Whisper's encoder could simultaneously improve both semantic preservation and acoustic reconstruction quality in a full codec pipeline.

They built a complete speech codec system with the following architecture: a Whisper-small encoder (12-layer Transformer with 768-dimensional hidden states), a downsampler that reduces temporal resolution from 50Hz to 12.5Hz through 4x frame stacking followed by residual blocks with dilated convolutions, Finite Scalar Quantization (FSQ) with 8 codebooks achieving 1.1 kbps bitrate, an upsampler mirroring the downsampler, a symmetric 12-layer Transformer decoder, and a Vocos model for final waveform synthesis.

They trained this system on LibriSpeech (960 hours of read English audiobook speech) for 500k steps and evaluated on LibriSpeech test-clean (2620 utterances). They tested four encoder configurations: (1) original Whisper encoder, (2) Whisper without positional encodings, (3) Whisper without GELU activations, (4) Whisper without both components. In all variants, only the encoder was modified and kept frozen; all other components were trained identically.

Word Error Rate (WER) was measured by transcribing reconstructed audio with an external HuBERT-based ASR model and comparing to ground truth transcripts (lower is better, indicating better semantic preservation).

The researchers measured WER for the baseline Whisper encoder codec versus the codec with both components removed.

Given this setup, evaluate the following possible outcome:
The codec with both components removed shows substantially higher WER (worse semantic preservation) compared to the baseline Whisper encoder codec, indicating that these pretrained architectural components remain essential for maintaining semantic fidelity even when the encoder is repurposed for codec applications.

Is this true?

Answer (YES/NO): NO